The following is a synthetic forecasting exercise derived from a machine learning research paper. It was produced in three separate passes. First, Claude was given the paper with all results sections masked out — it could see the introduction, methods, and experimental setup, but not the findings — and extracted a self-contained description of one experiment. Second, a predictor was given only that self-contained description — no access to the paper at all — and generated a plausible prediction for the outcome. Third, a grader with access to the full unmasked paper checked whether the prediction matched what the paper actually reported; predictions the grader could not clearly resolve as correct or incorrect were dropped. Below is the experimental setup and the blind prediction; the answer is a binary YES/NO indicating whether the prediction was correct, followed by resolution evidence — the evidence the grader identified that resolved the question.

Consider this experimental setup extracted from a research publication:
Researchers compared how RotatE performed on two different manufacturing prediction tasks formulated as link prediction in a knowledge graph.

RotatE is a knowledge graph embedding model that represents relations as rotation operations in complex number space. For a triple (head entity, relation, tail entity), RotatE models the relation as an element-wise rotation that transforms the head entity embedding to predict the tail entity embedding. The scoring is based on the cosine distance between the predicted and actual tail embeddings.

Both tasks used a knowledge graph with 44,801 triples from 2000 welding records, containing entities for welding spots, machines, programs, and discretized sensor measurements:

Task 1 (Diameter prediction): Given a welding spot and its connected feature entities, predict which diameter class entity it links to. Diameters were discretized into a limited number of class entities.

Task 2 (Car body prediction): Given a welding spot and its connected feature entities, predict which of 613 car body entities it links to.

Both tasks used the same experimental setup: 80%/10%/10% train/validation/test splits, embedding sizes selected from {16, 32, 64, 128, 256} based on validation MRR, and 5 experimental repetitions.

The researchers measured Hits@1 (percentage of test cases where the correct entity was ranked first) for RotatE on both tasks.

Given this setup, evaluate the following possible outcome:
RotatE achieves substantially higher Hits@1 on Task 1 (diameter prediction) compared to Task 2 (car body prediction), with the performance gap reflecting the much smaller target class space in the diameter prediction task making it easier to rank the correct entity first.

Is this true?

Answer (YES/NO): NO